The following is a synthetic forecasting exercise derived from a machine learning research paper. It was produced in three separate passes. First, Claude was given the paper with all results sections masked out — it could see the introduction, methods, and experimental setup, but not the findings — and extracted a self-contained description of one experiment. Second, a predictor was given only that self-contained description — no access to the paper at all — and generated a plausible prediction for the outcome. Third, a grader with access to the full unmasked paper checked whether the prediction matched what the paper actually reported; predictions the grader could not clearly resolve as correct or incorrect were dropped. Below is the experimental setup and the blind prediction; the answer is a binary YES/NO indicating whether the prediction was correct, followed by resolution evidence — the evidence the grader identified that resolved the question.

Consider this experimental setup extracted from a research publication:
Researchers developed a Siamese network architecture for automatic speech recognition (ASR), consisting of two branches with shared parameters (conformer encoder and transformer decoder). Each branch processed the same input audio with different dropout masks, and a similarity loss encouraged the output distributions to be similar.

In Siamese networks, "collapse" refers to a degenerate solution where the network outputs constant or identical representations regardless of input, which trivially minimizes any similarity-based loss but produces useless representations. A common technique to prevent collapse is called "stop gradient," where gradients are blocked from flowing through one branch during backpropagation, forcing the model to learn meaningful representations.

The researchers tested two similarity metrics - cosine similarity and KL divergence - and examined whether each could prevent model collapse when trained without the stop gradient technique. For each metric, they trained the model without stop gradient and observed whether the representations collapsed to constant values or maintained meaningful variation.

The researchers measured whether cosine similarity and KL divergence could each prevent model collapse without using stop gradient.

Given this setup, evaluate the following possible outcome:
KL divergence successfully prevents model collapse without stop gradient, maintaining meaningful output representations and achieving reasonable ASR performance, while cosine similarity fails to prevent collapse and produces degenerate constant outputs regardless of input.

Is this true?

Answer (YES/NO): NO